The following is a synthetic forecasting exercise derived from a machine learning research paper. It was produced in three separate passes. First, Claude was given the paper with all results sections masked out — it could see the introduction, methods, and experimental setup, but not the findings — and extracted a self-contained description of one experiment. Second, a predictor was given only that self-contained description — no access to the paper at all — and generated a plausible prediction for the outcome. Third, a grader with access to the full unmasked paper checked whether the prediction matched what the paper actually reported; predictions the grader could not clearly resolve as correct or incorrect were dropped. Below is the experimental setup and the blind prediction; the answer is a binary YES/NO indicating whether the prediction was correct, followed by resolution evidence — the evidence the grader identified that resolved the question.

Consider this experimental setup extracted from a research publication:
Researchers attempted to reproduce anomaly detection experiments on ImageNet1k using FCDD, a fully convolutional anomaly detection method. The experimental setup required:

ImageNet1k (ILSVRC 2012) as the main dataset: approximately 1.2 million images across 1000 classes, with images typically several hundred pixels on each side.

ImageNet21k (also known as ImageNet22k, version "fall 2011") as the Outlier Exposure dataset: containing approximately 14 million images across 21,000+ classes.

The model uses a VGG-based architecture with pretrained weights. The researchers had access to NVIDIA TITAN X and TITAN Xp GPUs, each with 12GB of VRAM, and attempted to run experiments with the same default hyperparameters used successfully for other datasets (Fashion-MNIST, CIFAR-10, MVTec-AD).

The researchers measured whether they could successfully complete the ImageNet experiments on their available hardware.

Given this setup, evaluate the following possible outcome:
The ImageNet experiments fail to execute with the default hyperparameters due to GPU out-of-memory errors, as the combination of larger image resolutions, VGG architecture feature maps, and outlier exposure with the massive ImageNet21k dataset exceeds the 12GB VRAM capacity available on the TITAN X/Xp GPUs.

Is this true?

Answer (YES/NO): YES